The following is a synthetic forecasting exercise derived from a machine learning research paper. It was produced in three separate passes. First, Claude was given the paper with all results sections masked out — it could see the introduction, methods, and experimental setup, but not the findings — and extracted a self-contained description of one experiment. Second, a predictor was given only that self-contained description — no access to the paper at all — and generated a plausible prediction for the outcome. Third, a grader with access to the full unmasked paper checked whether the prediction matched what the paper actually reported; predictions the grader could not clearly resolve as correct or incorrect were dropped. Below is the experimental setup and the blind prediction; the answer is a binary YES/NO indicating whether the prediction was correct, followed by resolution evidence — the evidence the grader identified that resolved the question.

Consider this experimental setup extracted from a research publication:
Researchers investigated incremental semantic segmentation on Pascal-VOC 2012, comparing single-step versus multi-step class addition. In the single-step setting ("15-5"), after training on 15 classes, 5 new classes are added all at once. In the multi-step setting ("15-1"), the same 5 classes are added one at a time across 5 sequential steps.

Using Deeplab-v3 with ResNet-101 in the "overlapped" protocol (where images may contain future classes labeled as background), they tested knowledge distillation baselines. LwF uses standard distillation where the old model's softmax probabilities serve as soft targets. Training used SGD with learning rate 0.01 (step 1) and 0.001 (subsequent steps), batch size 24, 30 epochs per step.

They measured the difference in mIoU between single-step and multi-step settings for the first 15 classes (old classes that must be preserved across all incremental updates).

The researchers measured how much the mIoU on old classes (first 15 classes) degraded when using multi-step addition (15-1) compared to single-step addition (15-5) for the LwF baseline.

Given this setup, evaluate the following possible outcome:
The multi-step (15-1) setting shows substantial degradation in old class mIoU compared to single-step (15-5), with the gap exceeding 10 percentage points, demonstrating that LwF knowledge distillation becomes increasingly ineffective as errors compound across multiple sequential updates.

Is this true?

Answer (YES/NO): YES